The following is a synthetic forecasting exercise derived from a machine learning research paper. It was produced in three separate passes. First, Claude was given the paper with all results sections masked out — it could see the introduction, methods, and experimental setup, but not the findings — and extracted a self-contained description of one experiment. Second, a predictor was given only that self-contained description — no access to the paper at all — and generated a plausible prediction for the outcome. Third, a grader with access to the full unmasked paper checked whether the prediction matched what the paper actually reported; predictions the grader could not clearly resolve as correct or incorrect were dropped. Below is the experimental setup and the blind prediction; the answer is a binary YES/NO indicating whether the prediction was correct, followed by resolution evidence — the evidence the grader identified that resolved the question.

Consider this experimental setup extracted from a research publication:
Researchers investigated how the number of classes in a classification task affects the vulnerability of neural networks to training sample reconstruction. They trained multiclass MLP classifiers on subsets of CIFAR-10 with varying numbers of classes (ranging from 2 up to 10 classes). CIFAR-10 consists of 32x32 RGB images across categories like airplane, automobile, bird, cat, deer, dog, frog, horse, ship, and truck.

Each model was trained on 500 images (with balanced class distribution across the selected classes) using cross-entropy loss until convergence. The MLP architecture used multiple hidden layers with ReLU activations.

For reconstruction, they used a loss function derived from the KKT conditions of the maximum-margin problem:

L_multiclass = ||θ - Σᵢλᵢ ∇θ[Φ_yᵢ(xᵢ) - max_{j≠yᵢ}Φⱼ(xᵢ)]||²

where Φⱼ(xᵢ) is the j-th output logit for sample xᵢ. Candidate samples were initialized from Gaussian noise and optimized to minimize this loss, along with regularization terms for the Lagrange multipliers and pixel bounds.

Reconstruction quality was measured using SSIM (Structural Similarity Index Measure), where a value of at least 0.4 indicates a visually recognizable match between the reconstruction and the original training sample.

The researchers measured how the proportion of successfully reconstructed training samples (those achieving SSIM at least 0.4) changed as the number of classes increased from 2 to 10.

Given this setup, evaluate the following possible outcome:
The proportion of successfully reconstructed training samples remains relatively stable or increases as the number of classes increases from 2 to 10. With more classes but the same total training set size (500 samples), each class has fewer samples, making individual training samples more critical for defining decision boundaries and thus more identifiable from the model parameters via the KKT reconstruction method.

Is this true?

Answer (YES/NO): YES